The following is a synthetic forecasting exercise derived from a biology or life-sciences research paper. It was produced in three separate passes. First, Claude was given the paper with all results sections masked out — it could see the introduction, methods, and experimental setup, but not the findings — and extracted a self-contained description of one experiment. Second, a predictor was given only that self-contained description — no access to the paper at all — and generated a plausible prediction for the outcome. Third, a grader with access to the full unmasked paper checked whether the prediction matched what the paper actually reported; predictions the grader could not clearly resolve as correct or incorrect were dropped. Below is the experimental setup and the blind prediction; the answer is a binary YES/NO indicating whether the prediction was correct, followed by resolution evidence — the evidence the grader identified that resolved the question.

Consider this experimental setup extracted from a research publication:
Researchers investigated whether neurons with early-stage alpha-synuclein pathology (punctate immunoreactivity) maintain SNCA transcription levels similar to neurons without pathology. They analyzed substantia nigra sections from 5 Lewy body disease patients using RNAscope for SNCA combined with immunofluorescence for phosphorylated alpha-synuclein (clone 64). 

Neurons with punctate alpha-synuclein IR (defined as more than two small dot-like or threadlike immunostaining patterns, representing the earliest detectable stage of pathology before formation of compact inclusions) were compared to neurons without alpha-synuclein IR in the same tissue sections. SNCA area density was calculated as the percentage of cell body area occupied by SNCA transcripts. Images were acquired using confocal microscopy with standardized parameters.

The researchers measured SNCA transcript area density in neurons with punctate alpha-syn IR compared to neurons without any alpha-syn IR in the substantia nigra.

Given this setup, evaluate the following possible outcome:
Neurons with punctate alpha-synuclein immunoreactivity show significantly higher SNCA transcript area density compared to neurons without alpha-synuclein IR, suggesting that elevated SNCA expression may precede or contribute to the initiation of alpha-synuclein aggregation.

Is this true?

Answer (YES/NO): NO